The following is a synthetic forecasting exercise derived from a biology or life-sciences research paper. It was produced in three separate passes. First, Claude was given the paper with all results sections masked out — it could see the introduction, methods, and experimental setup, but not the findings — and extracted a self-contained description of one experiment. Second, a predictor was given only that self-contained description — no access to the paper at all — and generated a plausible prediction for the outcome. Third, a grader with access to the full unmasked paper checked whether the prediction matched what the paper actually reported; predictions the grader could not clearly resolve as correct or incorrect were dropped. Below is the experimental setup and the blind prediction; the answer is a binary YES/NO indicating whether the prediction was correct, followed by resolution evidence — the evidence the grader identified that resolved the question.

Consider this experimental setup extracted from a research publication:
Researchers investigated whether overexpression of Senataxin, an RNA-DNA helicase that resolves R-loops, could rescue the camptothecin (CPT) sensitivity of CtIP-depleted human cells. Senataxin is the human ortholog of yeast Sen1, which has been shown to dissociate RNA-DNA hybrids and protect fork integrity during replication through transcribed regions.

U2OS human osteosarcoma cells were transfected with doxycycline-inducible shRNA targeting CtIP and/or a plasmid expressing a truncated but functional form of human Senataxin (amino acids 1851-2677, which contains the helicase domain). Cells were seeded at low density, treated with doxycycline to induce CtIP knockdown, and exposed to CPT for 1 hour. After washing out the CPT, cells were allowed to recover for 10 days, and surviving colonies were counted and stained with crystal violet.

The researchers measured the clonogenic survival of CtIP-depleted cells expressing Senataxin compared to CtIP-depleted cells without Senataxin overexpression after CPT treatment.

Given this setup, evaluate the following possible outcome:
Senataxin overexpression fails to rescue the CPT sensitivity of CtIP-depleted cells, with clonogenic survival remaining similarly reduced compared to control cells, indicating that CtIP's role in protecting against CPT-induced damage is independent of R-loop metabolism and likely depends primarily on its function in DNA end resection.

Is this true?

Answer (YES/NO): NO